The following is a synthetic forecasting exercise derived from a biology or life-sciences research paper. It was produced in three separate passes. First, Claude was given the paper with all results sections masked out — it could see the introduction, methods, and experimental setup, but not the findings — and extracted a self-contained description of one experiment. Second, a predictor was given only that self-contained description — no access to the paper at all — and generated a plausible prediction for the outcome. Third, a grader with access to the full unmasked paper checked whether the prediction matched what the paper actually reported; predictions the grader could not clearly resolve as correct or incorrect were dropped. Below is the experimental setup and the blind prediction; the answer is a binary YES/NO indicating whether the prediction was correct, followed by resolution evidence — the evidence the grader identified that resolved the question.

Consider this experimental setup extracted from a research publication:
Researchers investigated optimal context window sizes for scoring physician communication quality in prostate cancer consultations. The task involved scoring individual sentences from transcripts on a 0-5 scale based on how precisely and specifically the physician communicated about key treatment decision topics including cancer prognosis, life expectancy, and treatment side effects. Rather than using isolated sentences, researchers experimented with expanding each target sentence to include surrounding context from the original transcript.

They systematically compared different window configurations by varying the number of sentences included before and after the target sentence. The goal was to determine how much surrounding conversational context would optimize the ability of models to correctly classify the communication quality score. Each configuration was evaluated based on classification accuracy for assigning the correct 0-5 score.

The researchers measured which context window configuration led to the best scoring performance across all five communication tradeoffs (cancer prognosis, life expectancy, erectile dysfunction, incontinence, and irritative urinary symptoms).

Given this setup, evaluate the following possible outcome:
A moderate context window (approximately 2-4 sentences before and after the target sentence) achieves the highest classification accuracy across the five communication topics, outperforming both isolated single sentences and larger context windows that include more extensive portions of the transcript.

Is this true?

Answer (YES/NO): YES